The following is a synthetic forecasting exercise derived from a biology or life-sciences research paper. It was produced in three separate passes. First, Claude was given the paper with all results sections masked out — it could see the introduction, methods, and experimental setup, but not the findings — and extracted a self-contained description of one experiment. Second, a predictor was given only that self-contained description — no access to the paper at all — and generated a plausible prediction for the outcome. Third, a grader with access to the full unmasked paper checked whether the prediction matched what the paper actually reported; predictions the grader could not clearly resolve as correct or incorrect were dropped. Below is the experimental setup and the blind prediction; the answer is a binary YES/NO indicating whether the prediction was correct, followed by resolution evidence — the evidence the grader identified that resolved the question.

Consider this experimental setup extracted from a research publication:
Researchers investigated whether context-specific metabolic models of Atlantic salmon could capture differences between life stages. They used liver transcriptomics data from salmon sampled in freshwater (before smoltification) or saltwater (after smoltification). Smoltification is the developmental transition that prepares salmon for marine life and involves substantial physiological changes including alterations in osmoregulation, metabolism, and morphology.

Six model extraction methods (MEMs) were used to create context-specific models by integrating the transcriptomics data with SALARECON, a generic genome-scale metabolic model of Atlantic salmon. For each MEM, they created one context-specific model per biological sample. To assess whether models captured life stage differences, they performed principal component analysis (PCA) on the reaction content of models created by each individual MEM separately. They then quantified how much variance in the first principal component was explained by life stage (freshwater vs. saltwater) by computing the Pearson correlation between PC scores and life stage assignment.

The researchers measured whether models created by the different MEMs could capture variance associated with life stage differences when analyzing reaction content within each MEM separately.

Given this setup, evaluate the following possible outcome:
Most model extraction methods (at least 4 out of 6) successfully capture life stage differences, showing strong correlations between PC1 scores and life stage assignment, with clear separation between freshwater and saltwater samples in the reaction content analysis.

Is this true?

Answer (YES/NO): NO